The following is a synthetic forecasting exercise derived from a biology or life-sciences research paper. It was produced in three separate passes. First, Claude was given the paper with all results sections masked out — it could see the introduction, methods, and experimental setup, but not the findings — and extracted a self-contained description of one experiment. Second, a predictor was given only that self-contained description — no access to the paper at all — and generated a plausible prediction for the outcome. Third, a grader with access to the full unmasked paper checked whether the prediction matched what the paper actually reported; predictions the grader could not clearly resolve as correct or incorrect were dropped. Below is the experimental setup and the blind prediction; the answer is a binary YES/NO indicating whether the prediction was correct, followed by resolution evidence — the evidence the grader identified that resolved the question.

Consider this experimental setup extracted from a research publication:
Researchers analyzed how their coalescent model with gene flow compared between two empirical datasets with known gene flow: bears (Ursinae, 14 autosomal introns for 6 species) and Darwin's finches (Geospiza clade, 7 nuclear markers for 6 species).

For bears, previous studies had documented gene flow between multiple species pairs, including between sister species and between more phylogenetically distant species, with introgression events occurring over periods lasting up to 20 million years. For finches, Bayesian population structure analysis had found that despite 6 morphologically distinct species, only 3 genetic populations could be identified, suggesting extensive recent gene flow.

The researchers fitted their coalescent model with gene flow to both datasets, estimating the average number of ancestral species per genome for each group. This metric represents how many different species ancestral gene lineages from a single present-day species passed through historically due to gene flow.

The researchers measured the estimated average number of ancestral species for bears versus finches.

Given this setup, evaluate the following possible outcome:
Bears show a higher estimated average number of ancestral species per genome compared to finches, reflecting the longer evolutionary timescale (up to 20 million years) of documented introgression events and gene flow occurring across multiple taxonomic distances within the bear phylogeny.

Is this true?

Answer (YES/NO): YES